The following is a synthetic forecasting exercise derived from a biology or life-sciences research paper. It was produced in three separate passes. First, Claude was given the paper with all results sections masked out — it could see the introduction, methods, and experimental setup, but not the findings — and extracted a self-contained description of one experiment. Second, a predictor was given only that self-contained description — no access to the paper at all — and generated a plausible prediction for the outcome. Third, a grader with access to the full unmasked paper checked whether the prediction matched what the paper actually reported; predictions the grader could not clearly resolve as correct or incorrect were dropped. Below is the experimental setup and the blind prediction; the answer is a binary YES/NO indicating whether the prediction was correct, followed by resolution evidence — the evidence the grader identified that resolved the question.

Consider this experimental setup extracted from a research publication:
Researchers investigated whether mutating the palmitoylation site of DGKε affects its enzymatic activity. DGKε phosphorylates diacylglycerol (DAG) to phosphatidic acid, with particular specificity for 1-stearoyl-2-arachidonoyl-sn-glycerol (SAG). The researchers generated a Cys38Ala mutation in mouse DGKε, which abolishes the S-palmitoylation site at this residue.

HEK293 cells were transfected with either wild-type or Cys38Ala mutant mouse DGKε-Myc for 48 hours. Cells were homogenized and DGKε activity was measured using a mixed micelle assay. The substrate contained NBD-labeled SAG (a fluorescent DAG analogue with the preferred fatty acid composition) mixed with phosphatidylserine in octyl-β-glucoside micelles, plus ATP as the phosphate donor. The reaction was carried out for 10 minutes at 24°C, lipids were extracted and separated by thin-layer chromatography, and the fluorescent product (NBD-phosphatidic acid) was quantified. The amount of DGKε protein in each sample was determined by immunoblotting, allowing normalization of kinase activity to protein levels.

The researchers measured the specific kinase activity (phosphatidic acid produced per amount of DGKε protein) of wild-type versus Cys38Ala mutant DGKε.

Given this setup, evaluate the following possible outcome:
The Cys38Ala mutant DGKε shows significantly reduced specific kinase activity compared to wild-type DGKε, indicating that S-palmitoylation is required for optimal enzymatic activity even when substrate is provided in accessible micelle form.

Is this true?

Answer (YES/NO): NO